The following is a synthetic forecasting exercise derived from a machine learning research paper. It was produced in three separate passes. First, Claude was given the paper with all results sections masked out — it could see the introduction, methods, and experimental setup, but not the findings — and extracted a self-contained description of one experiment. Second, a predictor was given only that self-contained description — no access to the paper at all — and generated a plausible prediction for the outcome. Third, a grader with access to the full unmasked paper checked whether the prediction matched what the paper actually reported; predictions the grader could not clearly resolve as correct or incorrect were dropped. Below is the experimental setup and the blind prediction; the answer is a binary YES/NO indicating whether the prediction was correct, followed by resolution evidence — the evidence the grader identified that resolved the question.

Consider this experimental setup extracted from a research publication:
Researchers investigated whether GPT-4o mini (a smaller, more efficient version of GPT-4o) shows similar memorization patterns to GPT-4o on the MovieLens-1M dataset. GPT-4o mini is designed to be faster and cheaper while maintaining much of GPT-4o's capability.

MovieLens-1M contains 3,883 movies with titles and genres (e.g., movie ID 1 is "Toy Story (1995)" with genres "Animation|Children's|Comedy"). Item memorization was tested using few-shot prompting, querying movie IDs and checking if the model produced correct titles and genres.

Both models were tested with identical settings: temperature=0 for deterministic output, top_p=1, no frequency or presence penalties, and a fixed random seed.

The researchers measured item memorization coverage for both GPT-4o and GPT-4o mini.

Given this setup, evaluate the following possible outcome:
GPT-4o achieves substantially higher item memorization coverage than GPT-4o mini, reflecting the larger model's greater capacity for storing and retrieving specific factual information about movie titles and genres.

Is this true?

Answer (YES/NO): YES